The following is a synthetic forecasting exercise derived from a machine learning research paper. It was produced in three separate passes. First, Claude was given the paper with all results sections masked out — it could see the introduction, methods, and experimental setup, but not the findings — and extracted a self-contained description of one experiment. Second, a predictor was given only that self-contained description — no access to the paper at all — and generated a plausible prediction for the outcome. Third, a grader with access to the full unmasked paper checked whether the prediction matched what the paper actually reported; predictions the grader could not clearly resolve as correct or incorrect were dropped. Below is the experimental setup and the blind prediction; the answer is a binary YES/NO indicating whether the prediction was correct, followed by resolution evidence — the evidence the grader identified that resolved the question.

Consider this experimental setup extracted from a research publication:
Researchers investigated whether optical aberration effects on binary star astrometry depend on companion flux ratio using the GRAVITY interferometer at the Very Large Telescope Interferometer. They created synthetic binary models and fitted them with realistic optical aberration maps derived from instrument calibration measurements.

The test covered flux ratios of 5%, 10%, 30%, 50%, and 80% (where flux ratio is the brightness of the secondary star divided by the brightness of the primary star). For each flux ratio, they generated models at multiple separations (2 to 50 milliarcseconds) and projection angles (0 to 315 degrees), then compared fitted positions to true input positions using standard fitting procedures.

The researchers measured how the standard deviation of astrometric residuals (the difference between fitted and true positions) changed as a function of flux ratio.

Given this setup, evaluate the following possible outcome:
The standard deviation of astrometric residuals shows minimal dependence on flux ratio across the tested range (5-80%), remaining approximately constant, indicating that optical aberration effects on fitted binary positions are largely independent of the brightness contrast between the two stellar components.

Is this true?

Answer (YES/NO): NO